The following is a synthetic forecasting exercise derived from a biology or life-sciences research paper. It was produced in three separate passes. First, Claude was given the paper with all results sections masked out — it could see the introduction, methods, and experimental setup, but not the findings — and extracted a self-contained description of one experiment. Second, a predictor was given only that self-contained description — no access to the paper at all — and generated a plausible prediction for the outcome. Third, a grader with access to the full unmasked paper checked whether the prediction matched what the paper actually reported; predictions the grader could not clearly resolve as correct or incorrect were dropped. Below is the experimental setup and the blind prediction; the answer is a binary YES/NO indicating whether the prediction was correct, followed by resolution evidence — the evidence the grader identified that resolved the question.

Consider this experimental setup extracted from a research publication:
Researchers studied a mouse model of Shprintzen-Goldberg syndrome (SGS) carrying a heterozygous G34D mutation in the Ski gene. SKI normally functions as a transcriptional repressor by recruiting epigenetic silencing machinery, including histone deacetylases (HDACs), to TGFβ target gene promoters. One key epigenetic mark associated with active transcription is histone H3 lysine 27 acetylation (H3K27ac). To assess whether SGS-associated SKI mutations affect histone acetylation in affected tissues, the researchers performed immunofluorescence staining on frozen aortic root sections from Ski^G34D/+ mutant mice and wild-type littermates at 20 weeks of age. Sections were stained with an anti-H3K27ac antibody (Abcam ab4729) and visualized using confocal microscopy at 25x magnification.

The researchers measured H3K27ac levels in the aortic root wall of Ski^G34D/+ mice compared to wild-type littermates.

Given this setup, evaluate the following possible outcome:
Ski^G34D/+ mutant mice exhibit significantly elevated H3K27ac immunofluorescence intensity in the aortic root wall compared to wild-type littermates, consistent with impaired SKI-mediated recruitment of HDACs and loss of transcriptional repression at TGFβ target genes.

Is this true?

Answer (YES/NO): YES